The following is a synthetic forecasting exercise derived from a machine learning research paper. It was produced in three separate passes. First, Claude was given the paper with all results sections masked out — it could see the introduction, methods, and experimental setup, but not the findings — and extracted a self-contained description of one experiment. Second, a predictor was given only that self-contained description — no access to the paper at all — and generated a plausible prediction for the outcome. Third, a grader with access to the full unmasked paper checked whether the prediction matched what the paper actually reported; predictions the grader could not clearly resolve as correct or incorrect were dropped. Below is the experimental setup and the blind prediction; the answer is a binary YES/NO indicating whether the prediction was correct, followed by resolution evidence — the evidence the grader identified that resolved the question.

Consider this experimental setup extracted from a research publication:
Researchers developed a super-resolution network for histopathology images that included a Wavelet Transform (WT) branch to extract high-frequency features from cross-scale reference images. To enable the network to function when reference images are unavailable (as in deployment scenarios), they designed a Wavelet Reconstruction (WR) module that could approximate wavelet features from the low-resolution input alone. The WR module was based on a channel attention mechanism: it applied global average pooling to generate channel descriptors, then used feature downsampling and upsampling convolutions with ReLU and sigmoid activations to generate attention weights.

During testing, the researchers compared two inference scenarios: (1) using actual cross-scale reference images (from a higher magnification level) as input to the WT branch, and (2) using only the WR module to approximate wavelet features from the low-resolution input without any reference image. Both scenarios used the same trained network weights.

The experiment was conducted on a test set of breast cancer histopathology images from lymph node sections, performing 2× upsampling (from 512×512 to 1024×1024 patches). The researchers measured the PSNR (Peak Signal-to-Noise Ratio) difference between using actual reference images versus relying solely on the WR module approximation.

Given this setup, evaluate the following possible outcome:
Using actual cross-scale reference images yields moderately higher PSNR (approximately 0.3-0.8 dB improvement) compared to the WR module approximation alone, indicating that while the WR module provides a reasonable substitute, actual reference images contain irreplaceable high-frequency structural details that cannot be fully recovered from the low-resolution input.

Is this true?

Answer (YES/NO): YES